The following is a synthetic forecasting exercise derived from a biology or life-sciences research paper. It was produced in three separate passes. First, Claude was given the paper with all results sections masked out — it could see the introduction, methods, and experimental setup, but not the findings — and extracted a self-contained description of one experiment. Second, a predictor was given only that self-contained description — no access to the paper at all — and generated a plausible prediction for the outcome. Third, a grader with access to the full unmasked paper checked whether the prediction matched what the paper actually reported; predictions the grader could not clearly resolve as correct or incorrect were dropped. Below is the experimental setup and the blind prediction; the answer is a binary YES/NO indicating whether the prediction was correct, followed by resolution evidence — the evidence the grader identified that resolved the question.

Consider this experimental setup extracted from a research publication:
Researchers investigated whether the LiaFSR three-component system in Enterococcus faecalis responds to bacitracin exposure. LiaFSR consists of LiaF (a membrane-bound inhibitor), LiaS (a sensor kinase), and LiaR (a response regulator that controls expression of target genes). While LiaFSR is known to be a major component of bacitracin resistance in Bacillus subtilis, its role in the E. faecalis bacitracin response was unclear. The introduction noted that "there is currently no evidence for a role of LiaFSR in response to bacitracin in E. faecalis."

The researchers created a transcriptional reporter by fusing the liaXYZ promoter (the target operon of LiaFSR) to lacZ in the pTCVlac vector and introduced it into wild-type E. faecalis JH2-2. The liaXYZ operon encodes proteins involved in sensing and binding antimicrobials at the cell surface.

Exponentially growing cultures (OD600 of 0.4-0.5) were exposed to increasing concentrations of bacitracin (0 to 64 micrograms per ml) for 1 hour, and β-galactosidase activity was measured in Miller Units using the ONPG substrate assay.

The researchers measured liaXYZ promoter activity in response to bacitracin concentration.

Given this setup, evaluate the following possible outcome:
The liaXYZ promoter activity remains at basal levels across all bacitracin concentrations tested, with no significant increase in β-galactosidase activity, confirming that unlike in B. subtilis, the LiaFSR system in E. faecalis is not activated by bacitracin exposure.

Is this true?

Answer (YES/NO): NO